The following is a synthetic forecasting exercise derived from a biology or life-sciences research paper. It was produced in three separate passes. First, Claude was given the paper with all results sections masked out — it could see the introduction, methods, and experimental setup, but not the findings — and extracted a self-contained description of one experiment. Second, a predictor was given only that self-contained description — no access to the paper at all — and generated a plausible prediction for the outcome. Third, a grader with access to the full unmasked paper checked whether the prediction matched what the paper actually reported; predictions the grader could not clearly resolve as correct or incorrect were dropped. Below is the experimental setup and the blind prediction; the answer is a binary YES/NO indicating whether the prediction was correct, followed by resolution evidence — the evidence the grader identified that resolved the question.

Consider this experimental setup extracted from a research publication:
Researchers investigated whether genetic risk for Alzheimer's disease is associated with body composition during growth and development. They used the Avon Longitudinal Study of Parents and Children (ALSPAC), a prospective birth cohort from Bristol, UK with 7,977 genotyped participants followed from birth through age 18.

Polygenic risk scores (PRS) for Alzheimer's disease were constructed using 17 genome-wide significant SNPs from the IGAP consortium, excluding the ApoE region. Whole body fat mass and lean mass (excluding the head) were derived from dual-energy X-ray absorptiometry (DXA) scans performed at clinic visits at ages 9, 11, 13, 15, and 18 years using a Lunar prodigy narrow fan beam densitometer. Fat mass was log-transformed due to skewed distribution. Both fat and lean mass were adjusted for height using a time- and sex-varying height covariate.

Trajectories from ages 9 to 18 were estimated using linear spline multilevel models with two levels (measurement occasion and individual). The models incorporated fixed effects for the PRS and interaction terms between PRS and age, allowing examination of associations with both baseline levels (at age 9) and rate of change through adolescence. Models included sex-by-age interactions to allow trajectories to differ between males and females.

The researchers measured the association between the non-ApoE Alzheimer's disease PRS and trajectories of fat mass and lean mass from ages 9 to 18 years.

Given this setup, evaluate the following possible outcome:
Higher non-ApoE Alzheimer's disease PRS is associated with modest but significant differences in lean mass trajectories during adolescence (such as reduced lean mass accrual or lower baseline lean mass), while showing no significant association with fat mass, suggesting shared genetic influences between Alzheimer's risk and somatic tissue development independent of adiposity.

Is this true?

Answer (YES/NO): NO